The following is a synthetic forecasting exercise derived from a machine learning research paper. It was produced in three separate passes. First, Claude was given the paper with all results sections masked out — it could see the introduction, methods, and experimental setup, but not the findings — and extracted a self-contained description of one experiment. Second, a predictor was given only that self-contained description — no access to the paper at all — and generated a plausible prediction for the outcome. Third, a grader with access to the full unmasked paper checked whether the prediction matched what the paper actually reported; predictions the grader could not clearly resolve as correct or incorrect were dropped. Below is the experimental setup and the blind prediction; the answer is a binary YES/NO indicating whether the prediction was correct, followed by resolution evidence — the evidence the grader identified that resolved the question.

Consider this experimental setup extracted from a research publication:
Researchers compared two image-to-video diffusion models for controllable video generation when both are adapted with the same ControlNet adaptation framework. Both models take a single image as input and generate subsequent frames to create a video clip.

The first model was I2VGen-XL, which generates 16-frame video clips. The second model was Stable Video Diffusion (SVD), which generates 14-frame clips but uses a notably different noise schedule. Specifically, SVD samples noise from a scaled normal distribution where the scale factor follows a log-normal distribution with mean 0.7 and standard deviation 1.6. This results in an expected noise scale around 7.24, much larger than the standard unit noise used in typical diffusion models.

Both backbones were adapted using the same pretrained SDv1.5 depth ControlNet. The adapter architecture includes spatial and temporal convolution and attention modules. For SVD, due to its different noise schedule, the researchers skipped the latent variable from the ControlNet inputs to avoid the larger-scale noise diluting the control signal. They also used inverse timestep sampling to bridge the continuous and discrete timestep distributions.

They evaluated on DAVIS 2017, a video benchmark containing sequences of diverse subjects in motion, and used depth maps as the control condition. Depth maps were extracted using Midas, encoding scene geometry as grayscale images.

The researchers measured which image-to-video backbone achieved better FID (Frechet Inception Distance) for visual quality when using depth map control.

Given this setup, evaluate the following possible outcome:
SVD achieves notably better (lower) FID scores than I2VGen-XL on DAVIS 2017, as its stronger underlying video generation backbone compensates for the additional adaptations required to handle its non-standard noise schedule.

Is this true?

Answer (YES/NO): YES